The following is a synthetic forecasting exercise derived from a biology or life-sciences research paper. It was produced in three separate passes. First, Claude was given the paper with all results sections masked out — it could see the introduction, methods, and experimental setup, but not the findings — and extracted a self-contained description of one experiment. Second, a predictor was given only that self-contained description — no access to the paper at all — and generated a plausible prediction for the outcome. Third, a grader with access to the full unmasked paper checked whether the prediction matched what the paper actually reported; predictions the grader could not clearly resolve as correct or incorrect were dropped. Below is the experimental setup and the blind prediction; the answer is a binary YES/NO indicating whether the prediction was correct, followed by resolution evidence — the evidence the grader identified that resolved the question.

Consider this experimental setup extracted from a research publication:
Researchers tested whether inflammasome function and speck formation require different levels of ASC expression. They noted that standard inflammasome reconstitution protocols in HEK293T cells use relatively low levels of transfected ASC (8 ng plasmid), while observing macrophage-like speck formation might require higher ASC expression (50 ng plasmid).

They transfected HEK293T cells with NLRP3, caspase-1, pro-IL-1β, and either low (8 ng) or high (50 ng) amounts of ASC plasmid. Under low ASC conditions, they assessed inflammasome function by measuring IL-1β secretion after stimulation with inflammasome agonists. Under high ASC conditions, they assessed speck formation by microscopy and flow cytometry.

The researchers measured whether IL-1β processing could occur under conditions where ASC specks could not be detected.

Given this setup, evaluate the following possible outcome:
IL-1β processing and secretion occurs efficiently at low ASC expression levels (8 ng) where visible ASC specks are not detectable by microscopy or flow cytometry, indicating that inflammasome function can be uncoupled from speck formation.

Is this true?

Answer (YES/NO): YES